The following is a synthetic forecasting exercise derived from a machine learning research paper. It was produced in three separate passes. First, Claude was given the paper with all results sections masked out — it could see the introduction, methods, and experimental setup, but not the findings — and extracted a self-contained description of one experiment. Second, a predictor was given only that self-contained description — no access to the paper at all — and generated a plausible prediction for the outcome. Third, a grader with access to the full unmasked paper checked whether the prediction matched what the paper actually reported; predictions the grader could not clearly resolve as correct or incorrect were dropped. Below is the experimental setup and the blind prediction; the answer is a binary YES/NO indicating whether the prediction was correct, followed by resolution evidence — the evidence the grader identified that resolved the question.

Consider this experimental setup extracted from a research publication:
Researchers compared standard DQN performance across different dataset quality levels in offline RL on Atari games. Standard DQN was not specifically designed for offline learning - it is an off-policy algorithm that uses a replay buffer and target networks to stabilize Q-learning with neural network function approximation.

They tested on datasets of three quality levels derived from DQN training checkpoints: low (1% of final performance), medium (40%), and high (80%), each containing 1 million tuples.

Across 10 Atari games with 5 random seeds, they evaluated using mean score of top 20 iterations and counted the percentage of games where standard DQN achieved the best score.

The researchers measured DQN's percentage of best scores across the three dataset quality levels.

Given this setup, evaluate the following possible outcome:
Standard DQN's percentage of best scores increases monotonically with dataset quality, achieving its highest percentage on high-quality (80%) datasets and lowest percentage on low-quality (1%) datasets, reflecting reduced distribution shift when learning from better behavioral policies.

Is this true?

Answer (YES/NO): YES